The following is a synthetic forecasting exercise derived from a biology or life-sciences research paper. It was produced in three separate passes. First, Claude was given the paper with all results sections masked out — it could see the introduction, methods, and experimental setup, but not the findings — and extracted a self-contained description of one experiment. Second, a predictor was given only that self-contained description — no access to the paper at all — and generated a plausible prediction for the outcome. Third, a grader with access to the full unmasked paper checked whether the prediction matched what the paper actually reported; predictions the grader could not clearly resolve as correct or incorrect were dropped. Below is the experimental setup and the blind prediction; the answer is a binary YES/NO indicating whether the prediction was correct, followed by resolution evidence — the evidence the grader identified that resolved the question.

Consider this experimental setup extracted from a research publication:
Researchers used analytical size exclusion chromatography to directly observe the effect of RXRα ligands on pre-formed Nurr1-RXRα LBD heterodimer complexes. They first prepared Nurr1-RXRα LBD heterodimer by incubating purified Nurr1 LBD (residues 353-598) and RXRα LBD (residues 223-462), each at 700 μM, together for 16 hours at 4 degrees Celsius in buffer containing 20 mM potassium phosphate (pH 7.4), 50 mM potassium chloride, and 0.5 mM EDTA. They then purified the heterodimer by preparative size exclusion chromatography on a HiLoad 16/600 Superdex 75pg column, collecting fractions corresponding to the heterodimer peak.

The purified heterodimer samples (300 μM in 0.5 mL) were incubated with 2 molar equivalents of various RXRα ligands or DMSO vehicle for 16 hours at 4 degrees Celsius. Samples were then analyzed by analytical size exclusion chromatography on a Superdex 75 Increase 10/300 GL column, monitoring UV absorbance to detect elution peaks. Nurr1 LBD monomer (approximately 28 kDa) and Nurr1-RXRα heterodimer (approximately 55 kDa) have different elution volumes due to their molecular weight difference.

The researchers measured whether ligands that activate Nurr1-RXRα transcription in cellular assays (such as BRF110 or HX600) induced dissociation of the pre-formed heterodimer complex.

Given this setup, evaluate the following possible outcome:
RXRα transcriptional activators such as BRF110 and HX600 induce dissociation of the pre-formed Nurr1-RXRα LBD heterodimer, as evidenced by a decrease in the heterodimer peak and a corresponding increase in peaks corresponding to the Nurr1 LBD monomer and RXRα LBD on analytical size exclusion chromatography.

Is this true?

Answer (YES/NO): YES